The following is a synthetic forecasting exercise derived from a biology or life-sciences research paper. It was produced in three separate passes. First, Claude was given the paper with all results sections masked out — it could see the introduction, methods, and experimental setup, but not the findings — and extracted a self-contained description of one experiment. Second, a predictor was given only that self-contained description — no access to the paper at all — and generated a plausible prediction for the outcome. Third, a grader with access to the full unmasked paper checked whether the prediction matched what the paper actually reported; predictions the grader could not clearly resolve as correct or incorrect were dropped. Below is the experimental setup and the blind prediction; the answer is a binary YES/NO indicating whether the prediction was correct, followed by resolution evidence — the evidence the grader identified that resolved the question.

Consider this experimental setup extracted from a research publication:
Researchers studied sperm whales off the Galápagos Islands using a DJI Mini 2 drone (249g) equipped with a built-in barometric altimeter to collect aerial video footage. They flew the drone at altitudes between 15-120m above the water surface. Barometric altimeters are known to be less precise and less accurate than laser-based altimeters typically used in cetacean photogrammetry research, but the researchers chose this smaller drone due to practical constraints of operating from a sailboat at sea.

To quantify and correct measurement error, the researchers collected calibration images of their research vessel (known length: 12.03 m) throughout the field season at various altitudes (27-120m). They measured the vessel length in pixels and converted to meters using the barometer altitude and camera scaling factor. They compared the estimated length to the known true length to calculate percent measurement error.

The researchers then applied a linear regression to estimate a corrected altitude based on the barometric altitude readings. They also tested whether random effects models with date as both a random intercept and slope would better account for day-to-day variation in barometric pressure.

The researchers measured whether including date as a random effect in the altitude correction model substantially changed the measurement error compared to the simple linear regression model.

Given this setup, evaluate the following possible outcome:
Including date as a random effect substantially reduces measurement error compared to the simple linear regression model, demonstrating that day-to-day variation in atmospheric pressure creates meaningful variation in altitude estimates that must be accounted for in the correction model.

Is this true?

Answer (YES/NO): NO